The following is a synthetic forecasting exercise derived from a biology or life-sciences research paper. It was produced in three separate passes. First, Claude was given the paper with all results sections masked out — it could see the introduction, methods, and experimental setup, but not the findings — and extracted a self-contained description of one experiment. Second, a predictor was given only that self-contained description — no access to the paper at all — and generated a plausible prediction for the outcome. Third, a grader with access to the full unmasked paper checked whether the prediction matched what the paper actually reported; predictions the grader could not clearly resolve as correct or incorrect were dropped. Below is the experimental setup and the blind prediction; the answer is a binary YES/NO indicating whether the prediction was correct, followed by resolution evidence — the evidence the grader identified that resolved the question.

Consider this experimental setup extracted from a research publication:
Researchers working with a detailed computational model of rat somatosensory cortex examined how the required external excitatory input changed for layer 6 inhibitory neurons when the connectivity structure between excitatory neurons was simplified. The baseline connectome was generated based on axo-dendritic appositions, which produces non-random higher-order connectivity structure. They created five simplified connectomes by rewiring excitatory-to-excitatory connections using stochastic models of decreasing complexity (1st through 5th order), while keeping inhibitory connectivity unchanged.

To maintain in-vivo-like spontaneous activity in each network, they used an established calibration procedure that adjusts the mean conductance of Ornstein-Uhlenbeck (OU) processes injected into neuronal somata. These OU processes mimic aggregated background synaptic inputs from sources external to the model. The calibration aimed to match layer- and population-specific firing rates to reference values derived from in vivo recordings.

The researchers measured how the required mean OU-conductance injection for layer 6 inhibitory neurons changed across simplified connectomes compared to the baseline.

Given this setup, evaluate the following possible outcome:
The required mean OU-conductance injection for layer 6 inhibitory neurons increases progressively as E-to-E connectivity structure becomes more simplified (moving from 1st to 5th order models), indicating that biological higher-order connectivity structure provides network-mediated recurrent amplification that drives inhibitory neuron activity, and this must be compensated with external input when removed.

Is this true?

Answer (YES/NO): NO